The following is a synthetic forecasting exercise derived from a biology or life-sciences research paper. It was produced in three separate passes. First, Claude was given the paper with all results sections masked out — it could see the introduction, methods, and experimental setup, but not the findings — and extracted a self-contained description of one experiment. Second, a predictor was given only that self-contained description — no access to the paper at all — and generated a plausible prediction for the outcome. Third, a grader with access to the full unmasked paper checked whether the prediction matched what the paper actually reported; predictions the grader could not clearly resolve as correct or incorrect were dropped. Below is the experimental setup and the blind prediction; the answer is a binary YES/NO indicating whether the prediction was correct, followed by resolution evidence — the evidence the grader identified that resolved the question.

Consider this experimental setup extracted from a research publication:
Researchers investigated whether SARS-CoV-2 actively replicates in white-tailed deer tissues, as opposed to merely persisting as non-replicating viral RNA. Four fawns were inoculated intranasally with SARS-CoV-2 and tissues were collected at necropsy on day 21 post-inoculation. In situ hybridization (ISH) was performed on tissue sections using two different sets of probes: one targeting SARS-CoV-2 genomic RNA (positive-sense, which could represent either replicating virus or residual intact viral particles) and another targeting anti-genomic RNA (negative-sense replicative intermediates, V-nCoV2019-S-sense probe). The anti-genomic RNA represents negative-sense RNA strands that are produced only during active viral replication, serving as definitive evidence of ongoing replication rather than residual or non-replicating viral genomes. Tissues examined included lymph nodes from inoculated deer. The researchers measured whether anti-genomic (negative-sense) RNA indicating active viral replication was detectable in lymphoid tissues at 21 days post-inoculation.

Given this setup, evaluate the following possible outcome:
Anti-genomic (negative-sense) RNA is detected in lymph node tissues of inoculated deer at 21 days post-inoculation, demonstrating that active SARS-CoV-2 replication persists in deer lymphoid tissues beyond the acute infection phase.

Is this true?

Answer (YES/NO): NO